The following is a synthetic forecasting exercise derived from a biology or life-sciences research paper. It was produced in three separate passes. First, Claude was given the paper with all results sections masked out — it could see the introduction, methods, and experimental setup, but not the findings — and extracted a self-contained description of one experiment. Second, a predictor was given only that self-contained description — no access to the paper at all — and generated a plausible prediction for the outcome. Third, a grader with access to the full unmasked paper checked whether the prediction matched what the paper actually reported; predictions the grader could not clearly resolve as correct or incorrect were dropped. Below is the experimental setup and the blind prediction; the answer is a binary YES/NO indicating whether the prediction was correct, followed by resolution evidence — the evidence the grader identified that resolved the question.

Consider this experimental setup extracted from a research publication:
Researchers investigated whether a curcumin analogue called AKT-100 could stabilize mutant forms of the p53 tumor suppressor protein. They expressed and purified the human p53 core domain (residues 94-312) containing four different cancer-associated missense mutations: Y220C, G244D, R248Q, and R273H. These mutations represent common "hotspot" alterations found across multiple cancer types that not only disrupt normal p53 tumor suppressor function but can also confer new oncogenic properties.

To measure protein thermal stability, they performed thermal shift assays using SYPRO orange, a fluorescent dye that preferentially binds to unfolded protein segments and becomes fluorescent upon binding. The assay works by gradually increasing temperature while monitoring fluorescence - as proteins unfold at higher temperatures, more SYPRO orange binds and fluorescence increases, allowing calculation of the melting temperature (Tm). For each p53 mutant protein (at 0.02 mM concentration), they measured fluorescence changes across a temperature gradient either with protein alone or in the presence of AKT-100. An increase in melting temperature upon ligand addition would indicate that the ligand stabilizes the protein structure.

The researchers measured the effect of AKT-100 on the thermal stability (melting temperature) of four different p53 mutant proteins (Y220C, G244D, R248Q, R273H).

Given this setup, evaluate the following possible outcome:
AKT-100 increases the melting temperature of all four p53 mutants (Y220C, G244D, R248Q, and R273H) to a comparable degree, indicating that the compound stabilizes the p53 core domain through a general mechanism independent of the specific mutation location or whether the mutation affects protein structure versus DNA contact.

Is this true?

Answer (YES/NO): NO